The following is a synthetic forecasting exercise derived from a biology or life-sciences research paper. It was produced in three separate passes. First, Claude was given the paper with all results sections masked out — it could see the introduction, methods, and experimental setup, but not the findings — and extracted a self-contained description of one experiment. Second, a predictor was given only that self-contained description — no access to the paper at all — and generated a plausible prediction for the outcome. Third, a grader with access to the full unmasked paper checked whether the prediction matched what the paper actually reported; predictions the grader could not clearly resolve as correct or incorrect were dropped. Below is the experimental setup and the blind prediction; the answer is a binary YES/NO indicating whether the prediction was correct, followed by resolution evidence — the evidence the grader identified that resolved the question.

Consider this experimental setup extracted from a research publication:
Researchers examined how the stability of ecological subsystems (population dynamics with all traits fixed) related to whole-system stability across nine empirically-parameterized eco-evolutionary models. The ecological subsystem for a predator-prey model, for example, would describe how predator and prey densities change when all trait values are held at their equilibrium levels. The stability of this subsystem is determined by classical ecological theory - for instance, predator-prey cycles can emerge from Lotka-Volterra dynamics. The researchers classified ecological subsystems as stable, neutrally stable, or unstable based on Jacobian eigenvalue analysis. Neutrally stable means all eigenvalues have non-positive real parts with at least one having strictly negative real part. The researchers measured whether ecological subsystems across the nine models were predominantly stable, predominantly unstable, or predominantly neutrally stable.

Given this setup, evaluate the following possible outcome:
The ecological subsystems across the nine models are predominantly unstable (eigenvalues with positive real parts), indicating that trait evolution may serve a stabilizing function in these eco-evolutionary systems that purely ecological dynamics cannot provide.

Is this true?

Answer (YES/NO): NO